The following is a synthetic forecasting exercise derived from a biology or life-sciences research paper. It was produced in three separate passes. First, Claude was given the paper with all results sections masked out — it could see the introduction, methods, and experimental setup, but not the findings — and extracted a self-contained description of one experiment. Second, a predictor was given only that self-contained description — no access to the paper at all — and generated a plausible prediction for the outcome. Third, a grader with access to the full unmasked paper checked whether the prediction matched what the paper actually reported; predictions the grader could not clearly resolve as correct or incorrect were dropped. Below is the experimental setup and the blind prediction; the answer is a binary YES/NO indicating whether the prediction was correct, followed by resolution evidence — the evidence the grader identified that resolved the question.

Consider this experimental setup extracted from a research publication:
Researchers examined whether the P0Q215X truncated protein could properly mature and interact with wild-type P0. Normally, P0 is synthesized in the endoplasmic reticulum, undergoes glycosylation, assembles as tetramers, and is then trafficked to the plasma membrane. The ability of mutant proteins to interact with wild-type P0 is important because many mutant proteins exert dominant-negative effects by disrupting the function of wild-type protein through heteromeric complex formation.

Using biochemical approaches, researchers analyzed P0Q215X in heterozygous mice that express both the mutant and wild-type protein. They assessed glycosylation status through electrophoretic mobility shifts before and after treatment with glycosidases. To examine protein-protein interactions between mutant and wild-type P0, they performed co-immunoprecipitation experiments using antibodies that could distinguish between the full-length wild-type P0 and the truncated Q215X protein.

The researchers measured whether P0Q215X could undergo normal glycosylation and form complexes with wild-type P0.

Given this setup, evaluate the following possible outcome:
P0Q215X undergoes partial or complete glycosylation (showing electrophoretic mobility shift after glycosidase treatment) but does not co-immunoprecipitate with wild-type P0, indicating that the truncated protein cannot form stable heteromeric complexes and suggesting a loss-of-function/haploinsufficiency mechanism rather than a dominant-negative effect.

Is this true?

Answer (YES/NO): NO